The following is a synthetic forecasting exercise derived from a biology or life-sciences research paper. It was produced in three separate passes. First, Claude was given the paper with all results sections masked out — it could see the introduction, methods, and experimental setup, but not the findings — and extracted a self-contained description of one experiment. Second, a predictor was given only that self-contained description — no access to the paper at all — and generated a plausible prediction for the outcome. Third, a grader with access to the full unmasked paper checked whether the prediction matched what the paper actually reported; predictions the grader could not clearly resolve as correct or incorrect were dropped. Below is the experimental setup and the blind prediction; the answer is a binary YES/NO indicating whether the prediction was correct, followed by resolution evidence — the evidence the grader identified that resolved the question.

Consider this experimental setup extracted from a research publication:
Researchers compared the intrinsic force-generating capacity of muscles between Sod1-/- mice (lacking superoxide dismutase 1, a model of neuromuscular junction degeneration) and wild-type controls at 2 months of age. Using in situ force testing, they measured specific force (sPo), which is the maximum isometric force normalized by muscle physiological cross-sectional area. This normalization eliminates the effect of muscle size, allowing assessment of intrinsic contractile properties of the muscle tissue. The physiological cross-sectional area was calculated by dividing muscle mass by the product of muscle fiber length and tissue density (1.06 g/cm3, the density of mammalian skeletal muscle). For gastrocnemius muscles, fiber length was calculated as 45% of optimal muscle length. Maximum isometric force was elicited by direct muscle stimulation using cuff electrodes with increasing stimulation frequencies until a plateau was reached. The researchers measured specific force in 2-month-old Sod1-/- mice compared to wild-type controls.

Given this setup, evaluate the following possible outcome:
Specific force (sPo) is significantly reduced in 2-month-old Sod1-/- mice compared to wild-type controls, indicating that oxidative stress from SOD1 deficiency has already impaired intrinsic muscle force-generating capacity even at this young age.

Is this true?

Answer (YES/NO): NO